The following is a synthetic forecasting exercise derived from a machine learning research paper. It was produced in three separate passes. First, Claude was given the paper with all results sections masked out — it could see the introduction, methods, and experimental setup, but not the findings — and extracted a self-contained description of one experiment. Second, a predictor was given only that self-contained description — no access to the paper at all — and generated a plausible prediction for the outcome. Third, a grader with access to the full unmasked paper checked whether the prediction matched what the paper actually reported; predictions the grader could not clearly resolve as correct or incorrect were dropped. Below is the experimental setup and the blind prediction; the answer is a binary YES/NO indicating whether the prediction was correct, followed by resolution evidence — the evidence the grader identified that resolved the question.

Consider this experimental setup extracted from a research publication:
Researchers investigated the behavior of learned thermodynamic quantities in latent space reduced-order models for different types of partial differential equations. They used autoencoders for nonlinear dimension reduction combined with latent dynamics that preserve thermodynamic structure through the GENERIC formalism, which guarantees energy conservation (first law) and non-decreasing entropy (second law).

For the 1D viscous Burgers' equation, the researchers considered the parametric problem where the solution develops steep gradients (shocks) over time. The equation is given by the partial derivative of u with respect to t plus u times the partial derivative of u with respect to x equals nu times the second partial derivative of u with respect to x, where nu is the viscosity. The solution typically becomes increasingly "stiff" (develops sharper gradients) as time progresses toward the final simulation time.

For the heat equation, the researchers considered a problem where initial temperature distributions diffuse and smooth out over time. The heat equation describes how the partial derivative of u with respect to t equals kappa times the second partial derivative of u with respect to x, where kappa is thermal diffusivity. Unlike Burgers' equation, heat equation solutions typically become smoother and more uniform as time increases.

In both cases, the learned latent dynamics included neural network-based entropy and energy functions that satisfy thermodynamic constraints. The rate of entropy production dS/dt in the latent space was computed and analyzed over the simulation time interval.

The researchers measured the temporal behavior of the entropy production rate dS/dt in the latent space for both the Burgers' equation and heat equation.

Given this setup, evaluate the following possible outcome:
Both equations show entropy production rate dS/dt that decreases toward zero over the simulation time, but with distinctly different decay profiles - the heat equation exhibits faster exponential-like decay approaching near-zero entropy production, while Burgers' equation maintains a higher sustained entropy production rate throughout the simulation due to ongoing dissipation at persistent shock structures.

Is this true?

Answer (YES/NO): NO